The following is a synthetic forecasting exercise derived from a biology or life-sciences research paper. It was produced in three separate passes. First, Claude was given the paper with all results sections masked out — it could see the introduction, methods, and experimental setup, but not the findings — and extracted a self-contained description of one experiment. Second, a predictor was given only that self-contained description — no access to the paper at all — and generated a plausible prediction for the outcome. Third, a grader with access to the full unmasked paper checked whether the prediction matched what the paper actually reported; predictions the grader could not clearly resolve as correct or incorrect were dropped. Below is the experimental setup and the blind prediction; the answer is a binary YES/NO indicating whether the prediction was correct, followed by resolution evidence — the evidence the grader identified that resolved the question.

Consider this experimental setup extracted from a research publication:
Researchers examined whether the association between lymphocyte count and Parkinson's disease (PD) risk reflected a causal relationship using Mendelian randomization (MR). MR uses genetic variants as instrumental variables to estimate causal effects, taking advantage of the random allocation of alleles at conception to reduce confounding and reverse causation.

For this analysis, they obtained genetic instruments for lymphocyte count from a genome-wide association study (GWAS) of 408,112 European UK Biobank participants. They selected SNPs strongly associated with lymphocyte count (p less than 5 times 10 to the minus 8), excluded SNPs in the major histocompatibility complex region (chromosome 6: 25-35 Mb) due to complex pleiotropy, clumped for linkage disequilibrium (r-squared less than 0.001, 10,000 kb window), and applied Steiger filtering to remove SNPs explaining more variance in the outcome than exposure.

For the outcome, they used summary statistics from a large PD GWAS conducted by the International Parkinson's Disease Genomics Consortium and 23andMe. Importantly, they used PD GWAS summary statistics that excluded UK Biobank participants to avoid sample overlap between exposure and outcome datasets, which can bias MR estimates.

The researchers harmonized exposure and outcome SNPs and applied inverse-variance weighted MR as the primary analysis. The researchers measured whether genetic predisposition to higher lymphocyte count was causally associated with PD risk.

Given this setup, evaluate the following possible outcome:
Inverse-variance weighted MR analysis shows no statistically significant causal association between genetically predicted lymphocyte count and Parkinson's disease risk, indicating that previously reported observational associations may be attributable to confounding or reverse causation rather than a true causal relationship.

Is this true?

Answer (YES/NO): NO